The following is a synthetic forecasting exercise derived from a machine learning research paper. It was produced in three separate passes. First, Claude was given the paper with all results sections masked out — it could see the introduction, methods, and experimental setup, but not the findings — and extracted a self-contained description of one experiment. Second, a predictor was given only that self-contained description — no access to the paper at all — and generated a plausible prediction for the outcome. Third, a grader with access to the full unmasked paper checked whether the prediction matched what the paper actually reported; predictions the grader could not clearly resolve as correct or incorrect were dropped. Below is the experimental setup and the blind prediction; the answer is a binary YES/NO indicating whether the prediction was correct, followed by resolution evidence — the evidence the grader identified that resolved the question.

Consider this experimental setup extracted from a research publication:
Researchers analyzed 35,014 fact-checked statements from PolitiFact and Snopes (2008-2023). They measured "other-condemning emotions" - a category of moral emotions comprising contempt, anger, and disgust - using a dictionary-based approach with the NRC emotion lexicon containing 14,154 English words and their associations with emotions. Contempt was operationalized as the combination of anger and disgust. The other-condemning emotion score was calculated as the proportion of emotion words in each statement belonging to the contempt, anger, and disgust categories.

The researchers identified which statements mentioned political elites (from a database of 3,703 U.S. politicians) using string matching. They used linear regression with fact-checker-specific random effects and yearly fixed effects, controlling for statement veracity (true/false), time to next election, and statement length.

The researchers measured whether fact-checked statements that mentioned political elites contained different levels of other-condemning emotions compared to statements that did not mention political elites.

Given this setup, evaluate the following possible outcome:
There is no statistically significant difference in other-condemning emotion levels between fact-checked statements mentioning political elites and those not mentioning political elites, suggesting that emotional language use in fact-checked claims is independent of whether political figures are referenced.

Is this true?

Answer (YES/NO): NO